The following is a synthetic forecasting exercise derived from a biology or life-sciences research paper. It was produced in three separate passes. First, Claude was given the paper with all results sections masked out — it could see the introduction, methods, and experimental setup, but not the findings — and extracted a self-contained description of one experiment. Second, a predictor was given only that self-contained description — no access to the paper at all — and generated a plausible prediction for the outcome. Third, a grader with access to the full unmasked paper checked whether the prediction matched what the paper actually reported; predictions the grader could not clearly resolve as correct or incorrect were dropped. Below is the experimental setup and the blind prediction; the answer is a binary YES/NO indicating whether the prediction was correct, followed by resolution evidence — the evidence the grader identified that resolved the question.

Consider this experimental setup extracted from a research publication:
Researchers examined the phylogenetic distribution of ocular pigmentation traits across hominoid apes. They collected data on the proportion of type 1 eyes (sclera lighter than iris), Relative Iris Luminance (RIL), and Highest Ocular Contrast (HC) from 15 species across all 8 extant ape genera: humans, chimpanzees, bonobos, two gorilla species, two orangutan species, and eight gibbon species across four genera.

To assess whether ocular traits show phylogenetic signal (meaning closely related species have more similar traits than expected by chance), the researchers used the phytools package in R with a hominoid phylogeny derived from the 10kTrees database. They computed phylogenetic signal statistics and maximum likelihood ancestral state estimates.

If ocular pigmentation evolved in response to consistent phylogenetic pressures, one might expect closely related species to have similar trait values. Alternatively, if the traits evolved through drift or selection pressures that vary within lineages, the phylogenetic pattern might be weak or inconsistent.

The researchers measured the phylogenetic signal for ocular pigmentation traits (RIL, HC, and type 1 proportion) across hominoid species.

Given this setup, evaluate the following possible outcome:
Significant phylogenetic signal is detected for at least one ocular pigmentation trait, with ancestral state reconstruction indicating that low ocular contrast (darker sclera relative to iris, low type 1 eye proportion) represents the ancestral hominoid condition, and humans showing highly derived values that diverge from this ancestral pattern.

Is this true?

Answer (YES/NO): NO